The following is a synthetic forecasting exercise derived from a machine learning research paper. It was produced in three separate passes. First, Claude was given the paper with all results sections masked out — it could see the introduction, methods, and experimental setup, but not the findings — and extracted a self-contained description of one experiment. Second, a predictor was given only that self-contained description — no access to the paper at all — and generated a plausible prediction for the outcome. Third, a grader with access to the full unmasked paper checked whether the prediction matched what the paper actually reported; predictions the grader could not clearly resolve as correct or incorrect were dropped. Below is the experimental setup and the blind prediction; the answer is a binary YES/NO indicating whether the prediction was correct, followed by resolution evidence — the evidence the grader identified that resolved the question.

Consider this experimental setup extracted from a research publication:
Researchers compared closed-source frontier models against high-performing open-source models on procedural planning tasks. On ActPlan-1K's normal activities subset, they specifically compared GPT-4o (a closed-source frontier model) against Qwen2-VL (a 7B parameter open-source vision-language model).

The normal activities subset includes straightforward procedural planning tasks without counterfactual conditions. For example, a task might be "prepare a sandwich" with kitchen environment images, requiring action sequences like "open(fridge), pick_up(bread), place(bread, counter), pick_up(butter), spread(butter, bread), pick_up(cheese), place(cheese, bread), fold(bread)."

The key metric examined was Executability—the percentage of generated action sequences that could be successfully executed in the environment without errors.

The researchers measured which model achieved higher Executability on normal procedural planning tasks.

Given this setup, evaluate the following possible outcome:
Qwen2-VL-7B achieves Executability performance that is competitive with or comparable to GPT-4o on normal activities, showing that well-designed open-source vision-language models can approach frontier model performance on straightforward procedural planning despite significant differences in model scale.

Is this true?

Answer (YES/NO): YES